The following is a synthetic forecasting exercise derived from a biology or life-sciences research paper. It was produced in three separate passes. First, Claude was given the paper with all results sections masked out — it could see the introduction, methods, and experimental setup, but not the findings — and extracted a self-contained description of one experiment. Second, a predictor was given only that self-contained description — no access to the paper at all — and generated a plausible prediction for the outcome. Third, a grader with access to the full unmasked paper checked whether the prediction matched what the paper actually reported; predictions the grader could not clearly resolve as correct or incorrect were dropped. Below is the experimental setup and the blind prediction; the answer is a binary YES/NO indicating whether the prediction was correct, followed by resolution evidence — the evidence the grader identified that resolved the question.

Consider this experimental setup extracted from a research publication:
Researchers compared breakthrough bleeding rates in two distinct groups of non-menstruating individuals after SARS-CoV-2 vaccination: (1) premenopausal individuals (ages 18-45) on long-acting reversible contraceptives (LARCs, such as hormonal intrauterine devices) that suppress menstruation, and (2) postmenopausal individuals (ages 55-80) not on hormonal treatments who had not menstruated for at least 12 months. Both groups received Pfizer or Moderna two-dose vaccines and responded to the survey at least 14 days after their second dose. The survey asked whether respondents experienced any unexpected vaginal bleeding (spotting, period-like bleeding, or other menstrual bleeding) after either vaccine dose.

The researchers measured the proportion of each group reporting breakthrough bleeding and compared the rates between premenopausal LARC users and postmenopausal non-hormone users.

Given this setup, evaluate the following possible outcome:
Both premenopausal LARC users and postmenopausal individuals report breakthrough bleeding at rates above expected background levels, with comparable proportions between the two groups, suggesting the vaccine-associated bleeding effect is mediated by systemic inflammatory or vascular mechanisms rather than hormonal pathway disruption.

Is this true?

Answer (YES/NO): YES